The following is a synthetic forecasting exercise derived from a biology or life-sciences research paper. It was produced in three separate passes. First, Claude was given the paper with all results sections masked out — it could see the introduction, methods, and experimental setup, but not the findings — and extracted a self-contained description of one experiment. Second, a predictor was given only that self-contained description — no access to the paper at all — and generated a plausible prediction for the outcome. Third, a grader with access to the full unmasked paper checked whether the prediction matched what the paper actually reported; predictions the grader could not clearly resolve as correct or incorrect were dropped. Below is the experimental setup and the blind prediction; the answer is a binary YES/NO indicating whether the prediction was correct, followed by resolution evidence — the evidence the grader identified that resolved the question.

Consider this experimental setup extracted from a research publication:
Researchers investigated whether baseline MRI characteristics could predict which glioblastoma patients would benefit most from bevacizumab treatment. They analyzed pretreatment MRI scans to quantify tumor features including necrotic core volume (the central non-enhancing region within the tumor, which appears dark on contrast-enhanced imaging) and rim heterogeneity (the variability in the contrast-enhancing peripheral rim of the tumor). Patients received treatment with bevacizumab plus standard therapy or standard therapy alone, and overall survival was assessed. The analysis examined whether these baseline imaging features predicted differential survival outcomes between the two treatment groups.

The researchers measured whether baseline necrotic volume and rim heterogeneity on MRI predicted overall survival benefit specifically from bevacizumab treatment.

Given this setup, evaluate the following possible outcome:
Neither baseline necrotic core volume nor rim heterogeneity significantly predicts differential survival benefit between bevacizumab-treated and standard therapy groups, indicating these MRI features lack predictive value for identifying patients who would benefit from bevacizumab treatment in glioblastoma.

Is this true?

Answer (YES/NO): NO